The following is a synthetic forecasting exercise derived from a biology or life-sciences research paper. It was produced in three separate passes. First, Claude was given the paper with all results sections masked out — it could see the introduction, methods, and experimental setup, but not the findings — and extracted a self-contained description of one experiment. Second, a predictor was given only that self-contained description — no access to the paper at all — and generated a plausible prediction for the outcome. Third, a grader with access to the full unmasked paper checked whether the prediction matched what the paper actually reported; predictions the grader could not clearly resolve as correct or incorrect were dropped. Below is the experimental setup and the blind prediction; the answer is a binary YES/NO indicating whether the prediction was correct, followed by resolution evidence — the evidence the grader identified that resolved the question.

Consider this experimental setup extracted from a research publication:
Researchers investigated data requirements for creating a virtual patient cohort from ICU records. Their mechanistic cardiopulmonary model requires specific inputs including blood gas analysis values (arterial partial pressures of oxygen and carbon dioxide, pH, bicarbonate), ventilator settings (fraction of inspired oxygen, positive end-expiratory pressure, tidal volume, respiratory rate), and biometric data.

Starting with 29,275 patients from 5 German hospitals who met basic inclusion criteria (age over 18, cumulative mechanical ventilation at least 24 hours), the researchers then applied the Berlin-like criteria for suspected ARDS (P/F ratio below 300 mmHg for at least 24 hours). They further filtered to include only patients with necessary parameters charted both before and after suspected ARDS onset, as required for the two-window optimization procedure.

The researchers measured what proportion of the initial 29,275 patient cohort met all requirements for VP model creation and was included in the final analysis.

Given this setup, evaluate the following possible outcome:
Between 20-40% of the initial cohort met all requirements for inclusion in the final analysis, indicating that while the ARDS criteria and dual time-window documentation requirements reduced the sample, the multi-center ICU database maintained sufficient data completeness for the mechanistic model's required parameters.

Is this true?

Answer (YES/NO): NO